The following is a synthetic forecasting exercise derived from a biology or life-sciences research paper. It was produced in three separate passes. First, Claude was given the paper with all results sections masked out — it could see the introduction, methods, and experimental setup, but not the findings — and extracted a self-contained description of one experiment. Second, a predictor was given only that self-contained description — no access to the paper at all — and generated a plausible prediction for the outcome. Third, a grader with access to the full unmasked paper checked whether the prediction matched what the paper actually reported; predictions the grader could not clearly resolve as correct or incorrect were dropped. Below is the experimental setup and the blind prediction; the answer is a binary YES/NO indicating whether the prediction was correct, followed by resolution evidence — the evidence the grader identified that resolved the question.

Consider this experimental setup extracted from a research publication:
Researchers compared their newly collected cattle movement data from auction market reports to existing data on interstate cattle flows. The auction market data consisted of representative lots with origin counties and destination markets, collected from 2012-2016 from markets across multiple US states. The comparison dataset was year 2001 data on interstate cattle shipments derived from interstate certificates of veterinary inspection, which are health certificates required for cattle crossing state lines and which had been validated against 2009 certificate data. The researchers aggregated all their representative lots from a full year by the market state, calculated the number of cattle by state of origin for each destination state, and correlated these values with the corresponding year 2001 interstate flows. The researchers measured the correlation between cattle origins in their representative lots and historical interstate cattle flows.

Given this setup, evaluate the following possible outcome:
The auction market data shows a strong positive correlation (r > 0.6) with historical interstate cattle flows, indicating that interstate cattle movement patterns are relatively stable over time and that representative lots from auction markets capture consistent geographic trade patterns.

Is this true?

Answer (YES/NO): NO